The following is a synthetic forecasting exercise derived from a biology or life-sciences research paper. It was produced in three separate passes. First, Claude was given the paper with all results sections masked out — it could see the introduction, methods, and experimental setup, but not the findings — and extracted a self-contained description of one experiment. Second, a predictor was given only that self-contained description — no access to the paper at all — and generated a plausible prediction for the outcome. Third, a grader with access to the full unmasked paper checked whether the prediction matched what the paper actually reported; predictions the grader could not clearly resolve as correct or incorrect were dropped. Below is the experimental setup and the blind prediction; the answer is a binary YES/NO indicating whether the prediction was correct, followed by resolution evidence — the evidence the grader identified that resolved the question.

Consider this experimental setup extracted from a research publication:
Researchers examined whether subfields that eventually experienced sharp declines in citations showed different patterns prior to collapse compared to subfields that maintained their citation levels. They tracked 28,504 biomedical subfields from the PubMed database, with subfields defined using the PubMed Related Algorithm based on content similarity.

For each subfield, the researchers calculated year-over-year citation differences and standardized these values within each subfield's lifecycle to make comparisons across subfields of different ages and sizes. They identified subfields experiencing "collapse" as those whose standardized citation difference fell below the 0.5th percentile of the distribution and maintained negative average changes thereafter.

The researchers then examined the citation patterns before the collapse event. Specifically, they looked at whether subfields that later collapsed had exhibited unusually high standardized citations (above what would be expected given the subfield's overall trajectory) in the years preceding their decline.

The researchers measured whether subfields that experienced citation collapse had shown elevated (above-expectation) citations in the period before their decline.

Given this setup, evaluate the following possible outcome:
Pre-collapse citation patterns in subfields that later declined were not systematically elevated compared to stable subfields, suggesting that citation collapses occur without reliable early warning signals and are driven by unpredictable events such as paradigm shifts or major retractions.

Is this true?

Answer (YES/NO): NO